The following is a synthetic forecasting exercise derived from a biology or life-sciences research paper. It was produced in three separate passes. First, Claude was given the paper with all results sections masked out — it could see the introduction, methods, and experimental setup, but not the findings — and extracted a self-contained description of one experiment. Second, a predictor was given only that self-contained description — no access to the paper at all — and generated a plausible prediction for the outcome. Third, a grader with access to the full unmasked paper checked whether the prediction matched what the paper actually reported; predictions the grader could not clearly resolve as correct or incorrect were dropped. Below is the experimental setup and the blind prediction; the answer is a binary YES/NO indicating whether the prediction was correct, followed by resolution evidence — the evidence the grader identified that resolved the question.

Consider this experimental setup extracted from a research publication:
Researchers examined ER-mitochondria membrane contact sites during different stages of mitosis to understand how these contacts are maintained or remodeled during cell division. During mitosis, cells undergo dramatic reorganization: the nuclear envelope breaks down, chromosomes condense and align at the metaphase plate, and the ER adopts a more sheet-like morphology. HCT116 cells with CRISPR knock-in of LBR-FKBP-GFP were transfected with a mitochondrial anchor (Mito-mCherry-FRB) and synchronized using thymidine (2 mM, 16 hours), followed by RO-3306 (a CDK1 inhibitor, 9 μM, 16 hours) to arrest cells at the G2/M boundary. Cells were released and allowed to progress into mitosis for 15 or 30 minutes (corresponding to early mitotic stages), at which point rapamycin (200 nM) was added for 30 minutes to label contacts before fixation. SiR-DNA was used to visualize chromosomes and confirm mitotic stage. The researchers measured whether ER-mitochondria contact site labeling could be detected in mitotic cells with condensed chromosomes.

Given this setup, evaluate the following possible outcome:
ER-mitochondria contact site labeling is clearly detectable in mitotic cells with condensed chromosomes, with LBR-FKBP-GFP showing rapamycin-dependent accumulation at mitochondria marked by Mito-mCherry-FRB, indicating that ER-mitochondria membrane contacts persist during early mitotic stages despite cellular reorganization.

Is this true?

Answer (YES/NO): YES